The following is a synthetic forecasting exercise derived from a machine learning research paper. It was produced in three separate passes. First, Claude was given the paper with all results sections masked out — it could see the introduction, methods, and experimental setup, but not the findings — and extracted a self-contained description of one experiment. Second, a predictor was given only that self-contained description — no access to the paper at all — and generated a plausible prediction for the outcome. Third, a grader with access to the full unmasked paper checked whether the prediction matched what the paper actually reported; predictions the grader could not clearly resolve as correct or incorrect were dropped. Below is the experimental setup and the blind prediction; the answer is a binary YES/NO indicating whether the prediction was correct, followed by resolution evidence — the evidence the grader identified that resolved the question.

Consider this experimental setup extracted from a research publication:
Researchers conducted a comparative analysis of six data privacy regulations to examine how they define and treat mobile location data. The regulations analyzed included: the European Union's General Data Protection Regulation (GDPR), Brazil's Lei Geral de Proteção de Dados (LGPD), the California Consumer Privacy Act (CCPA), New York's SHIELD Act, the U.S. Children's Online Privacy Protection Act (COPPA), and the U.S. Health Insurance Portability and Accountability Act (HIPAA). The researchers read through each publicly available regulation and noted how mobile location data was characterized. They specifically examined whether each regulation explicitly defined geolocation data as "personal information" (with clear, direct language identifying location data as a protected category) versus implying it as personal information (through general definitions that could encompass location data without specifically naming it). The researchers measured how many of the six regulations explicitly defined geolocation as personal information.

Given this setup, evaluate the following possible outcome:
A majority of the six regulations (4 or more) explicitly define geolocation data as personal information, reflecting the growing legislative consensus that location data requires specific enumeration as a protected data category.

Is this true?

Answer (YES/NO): NO